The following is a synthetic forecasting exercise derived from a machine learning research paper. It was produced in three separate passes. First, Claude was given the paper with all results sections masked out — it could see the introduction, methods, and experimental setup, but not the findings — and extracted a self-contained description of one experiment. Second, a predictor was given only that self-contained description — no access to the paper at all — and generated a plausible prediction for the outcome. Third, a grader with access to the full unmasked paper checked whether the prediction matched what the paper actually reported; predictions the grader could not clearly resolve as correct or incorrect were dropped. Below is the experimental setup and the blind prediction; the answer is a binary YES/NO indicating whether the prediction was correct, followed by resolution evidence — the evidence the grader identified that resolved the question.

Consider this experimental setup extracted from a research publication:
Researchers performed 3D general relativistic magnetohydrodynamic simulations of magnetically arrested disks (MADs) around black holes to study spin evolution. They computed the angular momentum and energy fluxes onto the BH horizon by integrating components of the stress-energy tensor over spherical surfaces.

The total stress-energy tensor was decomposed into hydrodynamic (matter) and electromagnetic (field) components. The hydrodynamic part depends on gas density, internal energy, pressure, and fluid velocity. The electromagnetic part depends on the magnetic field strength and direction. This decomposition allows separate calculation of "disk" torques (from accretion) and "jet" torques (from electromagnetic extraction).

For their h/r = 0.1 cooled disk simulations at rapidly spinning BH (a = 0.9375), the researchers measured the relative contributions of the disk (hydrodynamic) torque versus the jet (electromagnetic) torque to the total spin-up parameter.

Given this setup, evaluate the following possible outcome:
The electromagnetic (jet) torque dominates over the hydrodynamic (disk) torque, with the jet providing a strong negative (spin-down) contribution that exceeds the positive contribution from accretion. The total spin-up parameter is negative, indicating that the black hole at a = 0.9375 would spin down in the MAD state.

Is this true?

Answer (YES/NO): YES